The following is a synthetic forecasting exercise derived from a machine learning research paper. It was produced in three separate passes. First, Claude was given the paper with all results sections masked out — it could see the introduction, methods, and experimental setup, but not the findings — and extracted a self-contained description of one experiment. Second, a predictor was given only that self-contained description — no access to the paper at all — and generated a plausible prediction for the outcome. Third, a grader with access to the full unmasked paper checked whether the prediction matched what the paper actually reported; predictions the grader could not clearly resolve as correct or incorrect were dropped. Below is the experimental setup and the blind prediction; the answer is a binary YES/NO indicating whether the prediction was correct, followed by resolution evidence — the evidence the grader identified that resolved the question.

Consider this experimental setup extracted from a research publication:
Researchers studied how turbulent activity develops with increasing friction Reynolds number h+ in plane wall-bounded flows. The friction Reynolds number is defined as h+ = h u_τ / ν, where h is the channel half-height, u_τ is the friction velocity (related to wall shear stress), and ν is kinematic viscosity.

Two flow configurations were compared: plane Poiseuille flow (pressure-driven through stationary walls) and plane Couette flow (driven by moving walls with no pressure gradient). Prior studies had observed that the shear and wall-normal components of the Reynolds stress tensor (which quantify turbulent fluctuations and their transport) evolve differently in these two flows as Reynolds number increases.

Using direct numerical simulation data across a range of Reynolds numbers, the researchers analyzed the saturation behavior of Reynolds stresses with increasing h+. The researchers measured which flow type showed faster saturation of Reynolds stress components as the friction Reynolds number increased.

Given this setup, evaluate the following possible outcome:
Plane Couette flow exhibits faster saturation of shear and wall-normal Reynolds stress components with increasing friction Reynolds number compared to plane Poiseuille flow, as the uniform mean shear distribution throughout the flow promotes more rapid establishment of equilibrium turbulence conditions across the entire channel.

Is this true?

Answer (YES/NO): YES